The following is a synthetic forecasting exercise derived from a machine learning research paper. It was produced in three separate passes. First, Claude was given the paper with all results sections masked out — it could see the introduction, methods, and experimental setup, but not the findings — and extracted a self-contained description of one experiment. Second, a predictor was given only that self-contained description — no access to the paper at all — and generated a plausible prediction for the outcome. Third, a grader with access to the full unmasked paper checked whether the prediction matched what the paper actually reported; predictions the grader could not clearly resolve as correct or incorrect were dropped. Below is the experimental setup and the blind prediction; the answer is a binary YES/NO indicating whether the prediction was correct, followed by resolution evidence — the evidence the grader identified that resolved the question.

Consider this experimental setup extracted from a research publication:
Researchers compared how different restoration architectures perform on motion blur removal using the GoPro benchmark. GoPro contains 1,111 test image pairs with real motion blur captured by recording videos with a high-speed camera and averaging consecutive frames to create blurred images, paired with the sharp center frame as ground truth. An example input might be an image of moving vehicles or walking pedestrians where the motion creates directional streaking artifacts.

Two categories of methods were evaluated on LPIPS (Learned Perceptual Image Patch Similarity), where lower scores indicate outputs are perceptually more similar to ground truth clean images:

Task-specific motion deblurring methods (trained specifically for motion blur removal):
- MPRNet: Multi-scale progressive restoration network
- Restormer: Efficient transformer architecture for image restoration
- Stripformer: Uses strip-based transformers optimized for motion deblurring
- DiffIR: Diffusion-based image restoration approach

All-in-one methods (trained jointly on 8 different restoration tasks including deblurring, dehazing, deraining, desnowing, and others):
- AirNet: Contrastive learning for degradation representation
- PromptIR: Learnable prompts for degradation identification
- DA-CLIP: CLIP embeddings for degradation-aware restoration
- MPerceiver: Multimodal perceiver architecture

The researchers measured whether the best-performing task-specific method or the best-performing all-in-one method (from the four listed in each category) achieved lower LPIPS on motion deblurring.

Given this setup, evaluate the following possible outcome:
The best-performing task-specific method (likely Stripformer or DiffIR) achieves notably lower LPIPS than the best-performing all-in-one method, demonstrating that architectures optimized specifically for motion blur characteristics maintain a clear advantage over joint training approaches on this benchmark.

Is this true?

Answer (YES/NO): NO